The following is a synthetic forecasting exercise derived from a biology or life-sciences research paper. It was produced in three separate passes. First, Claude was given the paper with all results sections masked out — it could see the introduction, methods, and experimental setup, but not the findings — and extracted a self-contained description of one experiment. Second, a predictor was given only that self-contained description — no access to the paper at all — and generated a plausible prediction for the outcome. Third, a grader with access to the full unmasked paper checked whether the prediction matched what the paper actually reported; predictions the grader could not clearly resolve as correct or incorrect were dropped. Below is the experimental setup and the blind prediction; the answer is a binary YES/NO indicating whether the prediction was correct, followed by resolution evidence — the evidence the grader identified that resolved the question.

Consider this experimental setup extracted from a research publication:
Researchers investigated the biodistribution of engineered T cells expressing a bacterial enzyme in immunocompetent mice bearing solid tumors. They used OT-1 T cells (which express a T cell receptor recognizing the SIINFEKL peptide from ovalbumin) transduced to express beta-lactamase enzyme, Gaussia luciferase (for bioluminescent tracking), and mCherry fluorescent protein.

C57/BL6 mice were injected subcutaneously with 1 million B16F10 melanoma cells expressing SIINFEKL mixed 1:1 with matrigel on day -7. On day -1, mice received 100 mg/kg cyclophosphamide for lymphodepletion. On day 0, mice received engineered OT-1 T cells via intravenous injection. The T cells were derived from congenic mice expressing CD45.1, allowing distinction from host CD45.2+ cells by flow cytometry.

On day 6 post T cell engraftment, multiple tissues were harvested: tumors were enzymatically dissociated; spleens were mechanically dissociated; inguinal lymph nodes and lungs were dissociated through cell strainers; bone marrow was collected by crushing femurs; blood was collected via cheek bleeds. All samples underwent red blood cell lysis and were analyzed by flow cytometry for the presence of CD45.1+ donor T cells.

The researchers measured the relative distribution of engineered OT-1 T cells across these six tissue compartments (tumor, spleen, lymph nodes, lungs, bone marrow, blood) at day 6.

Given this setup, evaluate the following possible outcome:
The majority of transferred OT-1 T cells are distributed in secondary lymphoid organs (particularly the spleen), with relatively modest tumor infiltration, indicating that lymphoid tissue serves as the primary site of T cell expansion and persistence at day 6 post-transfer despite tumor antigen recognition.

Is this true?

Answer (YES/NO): NO